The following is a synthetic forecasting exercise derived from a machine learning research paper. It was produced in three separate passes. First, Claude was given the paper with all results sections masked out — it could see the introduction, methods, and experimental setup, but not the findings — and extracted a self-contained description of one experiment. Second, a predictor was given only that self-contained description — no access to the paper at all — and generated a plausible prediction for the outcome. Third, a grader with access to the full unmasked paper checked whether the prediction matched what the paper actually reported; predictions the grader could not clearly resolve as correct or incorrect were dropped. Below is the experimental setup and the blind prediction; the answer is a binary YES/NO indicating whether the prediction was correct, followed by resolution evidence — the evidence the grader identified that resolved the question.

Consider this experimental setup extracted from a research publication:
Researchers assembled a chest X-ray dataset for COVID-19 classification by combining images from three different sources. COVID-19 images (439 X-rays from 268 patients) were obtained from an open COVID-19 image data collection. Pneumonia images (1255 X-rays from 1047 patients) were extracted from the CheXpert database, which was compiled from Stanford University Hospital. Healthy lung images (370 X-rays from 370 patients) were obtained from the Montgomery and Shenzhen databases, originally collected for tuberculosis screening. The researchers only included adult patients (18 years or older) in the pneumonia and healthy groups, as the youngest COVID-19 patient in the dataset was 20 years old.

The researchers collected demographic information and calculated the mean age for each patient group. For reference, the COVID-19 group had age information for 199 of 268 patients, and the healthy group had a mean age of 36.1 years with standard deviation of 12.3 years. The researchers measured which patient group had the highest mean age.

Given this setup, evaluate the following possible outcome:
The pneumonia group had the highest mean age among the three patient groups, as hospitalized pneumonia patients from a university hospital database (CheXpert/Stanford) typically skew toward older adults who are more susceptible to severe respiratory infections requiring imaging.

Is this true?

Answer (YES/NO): YES